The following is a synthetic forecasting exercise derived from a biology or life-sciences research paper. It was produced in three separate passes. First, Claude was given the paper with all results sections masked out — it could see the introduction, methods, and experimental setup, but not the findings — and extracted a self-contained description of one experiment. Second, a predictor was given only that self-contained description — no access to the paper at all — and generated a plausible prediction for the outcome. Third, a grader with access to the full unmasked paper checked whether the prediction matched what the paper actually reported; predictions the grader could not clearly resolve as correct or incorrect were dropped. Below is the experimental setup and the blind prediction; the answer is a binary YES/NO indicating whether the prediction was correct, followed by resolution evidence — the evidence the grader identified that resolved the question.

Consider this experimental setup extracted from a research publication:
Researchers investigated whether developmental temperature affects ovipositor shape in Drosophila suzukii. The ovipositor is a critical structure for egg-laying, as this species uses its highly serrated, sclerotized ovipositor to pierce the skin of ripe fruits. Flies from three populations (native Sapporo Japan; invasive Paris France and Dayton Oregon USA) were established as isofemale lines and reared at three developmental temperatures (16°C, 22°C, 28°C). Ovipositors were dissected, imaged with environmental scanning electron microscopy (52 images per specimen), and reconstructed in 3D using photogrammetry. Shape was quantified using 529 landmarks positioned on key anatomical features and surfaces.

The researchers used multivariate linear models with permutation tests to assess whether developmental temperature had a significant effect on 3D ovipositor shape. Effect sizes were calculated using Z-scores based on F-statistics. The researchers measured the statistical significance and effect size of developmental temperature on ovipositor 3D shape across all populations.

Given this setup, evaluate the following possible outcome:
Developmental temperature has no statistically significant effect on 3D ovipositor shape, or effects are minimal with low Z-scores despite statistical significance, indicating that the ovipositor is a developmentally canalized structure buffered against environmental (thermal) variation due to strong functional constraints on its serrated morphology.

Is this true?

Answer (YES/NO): NO